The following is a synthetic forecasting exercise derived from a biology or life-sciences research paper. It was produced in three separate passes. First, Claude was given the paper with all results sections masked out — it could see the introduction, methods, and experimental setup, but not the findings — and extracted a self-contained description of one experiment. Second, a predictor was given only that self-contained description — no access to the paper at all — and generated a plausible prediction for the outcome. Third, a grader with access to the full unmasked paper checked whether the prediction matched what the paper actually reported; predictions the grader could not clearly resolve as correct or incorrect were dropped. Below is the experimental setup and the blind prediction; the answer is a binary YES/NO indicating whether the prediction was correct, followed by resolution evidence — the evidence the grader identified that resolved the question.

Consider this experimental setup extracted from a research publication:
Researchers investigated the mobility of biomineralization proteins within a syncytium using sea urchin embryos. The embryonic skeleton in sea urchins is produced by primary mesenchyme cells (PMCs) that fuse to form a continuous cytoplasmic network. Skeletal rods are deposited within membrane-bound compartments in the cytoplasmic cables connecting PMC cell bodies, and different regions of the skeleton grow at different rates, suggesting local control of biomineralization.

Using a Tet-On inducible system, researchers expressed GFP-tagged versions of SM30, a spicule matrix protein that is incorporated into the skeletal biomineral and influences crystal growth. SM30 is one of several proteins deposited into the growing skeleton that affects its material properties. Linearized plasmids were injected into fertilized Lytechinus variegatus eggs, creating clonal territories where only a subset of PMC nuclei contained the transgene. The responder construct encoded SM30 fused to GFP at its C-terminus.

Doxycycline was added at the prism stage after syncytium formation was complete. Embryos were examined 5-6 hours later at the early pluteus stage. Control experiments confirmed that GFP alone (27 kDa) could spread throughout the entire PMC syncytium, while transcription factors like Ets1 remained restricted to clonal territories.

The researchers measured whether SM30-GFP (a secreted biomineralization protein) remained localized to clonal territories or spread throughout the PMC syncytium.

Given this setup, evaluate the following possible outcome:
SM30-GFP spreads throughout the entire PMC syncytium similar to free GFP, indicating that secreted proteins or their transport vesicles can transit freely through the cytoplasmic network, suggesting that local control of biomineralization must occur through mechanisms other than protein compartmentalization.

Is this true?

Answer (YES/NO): NO